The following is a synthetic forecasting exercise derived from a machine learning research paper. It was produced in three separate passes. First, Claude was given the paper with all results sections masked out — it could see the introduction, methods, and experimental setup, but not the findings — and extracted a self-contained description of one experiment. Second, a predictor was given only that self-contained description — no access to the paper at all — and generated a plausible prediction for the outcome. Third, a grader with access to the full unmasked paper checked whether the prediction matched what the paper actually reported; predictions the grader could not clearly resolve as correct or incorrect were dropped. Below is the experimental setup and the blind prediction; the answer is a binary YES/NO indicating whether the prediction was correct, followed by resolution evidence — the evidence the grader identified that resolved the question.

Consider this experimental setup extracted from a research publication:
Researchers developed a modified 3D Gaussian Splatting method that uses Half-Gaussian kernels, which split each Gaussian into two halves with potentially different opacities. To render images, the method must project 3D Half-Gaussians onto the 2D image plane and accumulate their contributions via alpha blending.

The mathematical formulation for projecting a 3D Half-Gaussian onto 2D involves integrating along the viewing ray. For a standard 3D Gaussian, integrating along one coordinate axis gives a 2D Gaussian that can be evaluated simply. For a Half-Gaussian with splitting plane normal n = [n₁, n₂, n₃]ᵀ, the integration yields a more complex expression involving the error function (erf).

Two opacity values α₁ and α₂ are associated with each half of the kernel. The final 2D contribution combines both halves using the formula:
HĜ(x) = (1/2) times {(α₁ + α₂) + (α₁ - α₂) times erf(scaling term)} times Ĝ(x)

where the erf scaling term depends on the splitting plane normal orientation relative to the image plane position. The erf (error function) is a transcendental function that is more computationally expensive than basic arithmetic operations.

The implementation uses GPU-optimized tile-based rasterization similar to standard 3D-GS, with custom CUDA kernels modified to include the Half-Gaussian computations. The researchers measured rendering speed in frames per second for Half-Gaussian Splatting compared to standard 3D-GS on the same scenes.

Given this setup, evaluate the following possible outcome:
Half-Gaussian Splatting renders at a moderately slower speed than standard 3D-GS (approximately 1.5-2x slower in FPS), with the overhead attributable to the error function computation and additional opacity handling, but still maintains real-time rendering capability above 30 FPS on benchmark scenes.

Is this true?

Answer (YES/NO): NO